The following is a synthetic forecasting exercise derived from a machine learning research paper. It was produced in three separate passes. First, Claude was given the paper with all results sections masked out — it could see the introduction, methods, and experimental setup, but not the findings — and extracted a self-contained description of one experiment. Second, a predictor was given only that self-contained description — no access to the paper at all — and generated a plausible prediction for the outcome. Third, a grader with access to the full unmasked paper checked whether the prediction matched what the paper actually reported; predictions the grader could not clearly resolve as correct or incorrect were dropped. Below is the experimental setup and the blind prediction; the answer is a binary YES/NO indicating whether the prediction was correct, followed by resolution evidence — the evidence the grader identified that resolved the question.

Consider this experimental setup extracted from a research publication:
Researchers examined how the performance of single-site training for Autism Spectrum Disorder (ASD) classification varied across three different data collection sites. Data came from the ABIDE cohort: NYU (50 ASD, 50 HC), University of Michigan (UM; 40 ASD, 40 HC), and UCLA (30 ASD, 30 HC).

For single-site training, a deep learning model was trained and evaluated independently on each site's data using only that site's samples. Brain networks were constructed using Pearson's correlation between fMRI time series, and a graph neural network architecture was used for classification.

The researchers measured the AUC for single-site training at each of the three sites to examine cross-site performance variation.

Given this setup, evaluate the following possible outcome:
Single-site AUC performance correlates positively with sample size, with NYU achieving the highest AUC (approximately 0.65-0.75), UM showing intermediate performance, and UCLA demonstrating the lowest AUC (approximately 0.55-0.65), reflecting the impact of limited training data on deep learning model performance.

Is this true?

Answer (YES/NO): NO